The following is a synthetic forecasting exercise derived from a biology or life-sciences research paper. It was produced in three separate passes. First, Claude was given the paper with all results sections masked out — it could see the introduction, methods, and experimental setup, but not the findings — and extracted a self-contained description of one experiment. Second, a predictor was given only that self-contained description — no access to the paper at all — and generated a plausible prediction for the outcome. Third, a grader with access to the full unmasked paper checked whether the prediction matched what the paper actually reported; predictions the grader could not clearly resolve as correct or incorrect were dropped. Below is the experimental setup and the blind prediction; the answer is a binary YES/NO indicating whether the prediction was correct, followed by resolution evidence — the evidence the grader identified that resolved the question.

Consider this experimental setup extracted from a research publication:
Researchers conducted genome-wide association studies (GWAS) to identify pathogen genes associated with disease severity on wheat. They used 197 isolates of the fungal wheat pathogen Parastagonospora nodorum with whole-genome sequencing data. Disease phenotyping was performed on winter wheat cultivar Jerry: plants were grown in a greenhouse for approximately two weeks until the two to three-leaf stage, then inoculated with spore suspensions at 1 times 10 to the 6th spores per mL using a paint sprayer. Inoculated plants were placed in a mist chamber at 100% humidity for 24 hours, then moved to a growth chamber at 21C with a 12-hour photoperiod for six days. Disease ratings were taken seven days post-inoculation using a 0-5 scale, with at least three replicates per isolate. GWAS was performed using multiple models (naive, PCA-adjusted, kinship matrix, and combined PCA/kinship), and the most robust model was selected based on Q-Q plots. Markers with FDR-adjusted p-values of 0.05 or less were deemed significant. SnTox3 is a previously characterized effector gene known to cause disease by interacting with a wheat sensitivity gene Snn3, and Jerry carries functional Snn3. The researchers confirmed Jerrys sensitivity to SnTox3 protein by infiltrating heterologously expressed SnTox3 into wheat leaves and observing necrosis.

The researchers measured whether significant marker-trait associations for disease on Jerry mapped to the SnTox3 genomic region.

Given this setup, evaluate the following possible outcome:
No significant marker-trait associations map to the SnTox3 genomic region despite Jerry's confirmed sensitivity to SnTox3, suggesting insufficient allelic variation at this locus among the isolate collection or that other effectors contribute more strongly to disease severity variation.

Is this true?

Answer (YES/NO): NO